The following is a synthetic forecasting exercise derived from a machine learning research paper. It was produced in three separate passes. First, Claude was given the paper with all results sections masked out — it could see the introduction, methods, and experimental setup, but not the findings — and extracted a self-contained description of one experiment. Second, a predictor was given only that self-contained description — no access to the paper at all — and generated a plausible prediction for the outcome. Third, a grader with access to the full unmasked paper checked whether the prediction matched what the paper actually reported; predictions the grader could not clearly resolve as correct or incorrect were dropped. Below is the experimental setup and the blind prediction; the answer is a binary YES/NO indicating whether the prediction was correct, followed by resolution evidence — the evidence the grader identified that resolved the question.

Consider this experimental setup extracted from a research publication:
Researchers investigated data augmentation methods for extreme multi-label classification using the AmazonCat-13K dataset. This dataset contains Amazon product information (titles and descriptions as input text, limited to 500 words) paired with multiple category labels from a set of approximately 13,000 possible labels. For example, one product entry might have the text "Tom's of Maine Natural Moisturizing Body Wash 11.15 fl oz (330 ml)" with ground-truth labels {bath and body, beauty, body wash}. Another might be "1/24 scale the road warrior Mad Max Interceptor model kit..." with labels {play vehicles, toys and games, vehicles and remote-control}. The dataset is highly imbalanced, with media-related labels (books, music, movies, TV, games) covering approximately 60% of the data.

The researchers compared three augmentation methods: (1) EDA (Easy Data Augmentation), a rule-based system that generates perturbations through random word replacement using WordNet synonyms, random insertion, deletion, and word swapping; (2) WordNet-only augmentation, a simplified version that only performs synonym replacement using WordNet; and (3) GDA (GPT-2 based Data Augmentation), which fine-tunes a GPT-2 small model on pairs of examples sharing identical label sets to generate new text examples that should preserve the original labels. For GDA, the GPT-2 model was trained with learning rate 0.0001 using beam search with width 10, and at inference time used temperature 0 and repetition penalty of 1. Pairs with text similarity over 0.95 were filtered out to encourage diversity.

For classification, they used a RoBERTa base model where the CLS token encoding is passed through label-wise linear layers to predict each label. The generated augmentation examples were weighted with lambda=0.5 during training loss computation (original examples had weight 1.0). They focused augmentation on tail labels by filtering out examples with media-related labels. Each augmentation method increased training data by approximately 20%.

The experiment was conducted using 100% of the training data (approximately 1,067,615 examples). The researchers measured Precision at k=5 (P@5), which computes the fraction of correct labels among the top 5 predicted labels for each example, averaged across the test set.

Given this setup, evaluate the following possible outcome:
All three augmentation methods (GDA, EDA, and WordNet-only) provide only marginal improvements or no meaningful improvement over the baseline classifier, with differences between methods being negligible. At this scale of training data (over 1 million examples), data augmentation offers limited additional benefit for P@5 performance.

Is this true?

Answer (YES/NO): NO